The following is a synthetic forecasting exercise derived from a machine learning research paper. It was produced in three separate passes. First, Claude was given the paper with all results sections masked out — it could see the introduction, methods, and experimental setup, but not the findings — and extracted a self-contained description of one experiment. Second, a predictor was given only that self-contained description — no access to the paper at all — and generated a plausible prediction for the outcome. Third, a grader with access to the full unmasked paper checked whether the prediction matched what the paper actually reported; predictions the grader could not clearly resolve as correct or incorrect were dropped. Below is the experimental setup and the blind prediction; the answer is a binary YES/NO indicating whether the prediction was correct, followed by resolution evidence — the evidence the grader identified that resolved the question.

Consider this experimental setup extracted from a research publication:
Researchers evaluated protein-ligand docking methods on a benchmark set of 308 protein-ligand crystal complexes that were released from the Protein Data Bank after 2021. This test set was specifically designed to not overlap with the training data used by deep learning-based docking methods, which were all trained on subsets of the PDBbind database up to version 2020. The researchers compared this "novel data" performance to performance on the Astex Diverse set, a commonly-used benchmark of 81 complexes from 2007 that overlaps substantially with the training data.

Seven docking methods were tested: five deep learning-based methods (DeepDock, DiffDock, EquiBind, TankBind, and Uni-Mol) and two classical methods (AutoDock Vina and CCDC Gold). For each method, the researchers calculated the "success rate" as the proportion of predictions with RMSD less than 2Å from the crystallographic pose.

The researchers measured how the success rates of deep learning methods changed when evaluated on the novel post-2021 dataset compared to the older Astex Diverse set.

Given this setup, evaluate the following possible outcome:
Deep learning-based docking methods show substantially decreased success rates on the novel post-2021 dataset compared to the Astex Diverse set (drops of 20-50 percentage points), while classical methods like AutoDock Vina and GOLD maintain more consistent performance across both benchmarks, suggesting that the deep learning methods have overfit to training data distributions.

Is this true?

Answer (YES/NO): YES